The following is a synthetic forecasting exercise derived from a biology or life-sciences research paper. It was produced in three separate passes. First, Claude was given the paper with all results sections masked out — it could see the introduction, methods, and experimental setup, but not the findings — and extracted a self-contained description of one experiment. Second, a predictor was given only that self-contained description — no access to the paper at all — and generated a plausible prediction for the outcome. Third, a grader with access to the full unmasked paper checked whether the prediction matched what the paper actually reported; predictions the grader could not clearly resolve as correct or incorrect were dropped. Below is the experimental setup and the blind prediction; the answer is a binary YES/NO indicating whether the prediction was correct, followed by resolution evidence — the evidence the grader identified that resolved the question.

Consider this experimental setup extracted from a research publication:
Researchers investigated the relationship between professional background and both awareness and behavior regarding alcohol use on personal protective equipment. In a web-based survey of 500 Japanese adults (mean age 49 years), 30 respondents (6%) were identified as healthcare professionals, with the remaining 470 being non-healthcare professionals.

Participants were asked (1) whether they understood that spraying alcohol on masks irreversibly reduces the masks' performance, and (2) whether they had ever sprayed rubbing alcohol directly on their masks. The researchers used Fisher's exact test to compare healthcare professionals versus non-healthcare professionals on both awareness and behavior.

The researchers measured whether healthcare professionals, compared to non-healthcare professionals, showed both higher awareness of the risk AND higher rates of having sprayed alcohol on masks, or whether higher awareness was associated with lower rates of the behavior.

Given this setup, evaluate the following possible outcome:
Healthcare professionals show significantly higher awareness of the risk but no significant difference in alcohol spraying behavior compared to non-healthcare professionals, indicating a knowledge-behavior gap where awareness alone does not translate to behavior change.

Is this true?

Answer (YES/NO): NO